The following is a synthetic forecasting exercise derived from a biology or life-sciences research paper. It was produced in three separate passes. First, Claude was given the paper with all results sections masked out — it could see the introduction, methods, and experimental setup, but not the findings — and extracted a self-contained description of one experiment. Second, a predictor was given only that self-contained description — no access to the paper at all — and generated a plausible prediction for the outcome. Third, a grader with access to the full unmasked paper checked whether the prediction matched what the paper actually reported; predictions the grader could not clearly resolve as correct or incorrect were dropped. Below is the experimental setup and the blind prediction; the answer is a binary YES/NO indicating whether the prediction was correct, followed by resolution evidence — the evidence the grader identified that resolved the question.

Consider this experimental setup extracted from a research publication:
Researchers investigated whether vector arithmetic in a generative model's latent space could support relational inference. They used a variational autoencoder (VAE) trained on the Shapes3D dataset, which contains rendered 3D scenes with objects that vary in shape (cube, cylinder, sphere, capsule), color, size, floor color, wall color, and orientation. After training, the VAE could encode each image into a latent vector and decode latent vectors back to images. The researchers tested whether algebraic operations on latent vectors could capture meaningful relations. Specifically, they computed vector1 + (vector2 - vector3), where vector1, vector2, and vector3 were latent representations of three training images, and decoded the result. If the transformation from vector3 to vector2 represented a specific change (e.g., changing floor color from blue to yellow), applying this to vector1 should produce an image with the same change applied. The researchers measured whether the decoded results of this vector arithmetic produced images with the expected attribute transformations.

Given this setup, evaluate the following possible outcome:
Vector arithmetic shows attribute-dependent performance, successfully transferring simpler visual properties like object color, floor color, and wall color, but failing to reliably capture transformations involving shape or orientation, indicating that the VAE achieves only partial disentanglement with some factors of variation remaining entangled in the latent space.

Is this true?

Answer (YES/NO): NO